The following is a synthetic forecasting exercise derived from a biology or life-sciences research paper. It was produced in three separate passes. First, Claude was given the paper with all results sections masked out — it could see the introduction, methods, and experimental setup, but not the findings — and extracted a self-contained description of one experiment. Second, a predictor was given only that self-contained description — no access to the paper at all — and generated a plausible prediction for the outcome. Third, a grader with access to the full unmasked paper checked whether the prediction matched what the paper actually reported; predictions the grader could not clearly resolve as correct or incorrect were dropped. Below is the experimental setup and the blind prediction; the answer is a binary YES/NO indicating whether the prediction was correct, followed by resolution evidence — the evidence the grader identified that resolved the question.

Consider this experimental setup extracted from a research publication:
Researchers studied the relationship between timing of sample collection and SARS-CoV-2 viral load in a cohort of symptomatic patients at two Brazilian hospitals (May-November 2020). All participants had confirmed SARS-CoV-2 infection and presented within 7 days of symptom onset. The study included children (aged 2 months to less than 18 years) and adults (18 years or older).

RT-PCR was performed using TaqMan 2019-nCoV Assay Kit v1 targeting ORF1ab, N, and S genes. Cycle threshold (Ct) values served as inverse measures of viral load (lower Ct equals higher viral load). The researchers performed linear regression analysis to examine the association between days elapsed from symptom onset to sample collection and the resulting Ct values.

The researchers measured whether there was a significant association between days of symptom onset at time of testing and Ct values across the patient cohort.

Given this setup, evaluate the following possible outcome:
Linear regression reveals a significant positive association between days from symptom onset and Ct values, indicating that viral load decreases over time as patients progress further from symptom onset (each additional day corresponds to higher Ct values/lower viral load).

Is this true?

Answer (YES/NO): YES